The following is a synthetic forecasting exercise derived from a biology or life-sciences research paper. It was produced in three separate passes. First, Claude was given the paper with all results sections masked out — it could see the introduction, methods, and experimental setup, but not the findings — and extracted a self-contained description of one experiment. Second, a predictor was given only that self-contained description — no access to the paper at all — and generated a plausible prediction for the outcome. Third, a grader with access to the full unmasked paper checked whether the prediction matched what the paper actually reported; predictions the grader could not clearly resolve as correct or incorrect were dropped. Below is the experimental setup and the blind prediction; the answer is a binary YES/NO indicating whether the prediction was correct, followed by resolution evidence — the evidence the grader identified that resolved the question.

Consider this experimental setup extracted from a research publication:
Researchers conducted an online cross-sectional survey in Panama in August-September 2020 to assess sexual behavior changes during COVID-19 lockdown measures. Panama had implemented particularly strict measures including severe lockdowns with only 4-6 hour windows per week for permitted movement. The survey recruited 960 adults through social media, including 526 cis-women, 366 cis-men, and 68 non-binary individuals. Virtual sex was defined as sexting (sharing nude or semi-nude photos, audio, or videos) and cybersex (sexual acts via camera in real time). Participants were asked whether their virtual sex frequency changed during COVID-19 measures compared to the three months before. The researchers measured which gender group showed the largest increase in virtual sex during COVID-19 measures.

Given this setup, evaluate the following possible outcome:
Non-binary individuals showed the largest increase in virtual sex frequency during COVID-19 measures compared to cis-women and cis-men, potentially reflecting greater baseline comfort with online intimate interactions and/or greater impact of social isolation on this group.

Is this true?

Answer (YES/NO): NO